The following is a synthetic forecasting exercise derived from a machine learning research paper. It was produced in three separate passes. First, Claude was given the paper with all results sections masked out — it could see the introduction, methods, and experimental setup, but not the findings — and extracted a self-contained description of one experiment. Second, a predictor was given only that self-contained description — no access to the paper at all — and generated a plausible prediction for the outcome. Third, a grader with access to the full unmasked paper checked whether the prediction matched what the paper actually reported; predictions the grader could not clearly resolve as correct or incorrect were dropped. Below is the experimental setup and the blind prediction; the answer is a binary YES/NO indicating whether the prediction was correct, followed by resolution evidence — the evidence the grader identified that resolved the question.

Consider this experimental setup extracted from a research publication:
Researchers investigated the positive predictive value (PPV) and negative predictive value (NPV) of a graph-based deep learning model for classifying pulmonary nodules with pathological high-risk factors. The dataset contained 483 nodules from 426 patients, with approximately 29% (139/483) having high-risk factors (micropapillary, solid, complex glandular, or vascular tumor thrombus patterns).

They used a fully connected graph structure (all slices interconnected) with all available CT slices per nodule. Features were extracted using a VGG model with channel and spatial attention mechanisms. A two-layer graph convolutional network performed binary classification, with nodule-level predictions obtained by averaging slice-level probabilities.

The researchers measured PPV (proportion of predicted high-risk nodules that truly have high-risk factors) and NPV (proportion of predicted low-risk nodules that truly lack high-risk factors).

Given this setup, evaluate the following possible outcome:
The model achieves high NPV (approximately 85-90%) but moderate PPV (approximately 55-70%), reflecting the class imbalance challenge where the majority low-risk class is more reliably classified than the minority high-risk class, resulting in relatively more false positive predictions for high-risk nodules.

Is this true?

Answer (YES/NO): NO